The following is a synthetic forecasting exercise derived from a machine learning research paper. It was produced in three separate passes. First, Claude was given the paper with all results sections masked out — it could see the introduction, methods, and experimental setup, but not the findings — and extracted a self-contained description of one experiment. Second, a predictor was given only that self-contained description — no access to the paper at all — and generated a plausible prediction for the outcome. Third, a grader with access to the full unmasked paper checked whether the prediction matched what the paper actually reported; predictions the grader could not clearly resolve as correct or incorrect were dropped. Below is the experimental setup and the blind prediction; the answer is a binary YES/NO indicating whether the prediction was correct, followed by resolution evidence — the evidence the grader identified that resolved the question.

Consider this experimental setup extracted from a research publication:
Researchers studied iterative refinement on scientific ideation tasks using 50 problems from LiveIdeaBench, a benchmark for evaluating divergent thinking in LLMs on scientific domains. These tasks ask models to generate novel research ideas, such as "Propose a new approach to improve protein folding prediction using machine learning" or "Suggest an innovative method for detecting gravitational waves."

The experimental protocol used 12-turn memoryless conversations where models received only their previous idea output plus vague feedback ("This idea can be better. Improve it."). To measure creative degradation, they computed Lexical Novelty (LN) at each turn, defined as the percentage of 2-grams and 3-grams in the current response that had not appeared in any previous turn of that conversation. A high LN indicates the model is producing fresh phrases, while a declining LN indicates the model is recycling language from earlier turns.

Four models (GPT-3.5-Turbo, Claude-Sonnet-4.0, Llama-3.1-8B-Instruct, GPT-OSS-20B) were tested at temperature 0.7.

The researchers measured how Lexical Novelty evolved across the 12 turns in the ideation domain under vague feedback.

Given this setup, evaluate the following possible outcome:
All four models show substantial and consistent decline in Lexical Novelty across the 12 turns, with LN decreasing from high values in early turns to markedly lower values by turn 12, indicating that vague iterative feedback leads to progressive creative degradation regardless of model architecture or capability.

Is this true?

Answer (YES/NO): NO